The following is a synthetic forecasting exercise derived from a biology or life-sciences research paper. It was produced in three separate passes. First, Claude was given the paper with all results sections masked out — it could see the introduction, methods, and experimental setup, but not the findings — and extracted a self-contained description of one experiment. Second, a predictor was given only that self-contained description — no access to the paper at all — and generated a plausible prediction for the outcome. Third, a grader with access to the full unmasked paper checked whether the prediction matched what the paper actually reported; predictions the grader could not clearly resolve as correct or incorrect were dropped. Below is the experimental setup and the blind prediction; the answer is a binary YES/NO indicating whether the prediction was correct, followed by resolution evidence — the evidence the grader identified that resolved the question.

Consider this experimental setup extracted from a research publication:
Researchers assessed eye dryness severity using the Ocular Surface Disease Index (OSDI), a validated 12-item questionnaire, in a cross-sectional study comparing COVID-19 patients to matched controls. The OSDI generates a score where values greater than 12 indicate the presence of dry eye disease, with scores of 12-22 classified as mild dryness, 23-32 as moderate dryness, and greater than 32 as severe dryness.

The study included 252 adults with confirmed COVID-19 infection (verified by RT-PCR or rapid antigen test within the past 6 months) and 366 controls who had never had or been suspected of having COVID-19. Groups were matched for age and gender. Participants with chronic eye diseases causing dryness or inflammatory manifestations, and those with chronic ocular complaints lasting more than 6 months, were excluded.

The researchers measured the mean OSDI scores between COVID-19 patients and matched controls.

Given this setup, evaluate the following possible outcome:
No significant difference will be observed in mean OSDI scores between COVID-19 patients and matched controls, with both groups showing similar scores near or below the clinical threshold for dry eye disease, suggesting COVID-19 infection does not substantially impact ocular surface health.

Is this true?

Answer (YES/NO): NO